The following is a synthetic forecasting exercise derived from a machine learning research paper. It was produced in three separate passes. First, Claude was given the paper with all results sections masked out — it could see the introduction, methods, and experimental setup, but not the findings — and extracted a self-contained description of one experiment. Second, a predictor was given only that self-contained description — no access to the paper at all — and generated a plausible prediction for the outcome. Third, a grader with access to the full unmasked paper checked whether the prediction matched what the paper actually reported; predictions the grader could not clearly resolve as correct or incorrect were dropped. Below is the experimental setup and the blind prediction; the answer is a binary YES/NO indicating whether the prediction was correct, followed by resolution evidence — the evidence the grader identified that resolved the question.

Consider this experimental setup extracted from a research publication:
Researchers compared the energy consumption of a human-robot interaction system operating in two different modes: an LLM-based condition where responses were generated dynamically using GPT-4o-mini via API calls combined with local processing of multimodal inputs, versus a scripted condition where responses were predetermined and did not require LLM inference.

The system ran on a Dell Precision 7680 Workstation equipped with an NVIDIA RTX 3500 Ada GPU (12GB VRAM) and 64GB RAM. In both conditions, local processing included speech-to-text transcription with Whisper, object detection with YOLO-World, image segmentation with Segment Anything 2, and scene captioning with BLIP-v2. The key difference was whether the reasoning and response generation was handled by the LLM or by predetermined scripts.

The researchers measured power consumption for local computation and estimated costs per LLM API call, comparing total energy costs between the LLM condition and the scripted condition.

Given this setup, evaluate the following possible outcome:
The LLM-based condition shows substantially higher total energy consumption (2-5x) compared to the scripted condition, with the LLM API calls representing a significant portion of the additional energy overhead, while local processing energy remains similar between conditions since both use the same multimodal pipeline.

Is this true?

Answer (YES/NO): NO